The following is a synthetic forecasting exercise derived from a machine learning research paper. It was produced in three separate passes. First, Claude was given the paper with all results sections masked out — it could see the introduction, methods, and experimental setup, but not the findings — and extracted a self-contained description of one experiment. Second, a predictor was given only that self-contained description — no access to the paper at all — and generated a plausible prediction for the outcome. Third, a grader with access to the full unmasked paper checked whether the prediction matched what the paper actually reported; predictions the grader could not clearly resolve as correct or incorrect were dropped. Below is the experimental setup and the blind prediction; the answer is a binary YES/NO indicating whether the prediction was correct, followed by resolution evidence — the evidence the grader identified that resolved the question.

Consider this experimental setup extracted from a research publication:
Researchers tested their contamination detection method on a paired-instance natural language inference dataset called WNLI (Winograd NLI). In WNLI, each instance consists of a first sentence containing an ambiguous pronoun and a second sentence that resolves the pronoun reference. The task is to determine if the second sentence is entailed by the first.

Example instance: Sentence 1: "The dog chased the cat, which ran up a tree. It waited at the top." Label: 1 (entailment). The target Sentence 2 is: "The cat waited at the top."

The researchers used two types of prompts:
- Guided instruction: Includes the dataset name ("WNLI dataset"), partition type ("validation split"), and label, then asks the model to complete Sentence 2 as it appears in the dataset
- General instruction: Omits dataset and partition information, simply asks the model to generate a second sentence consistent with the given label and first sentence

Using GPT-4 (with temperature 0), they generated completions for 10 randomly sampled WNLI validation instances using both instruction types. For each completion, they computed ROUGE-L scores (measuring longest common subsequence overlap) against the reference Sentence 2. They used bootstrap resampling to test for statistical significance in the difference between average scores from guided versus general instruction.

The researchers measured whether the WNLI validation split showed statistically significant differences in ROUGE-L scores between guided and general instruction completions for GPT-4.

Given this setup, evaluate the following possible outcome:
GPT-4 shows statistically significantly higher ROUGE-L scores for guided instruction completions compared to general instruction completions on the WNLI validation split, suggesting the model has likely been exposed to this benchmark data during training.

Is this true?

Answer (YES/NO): YES